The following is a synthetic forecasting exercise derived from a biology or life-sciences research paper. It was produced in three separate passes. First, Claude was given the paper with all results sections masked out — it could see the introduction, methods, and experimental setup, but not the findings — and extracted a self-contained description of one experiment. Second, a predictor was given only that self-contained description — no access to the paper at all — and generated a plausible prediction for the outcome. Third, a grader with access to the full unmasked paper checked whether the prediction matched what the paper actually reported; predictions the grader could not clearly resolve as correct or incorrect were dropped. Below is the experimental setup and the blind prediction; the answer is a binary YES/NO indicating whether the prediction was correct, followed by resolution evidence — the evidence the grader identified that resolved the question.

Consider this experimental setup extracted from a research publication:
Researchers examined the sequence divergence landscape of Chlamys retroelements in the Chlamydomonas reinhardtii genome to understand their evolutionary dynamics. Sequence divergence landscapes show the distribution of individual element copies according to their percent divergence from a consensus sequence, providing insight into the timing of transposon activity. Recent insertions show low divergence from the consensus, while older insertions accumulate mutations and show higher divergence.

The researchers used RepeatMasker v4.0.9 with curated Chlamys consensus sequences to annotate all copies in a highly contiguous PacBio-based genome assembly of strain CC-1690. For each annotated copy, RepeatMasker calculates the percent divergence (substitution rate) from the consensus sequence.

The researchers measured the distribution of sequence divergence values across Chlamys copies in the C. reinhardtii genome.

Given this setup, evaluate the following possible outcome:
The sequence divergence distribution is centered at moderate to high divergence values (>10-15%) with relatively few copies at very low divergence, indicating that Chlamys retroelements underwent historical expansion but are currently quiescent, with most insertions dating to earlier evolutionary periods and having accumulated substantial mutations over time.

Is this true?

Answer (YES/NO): NO